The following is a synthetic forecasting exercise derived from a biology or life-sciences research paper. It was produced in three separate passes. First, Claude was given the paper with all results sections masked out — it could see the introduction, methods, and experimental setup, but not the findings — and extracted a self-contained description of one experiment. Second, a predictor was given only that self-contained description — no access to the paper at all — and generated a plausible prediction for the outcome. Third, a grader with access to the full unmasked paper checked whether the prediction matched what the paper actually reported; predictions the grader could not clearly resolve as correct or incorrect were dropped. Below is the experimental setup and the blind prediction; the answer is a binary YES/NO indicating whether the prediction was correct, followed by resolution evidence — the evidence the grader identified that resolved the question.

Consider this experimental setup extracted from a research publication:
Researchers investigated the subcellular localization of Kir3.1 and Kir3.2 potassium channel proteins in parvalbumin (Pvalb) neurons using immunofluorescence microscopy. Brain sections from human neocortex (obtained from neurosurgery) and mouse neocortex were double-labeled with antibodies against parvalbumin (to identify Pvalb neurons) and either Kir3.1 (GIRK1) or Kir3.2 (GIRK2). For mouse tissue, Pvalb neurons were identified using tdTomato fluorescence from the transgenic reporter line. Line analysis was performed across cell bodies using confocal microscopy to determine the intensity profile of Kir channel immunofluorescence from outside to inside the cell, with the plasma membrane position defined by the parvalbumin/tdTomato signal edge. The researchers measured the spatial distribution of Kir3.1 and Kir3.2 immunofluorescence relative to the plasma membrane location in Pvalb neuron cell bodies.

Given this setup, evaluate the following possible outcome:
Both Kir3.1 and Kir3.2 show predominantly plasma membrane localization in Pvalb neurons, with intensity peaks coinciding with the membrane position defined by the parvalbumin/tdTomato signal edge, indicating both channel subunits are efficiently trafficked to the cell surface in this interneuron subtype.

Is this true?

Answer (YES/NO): YES